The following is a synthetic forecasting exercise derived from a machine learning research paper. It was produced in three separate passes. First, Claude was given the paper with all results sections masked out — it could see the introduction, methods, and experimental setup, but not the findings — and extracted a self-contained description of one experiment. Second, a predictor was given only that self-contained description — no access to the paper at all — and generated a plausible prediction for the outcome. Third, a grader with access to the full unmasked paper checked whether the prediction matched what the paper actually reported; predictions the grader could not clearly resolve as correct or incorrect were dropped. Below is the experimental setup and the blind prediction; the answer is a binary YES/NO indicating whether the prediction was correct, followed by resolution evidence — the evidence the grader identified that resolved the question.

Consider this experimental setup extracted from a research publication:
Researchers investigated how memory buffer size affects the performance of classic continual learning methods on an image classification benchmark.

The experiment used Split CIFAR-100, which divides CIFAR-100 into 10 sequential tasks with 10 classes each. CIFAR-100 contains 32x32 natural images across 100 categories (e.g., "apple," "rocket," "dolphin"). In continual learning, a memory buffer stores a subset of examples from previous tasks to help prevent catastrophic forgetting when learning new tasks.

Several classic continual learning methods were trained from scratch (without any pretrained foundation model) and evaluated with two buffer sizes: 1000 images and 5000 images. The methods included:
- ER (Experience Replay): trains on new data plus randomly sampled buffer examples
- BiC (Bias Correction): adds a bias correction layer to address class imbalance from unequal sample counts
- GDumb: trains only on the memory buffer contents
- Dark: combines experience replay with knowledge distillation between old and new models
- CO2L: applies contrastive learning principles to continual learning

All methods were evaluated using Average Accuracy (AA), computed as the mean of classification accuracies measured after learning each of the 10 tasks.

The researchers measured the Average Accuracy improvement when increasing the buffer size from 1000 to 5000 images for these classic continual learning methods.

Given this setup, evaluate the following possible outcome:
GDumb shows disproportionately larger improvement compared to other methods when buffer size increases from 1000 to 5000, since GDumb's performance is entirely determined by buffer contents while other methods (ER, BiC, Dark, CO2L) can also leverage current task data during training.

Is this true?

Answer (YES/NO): NO